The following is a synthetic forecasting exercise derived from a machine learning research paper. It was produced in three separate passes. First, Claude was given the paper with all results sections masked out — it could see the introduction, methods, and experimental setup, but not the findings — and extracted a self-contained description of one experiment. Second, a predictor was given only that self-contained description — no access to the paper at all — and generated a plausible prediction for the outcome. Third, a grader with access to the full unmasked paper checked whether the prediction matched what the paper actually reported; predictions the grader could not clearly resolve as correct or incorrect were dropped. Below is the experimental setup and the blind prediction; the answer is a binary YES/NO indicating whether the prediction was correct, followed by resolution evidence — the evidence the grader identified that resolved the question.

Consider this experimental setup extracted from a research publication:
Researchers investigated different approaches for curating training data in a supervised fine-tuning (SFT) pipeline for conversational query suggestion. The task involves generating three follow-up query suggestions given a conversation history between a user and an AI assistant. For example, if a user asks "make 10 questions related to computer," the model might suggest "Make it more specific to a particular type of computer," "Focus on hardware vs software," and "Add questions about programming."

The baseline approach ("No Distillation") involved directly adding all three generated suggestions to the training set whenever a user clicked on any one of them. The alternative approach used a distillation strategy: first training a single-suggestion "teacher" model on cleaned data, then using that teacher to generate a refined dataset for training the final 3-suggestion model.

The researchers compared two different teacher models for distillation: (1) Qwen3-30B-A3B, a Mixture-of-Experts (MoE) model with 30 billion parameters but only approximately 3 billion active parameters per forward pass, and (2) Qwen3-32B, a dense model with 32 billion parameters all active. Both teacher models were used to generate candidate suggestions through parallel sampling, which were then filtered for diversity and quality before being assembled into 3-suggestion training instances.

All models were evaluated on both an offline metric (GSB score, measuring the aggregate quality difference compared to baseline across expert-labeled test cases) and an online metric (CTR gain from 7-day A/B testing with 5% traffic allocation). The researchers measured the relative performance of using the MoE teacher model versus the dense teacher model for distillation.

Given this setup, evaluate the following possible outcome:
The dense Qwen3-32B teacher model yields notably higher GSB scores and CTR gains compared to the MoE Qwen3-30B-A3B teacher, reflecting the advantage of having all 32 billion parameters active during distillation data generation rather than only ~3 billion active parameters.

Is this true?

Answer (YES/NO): YES